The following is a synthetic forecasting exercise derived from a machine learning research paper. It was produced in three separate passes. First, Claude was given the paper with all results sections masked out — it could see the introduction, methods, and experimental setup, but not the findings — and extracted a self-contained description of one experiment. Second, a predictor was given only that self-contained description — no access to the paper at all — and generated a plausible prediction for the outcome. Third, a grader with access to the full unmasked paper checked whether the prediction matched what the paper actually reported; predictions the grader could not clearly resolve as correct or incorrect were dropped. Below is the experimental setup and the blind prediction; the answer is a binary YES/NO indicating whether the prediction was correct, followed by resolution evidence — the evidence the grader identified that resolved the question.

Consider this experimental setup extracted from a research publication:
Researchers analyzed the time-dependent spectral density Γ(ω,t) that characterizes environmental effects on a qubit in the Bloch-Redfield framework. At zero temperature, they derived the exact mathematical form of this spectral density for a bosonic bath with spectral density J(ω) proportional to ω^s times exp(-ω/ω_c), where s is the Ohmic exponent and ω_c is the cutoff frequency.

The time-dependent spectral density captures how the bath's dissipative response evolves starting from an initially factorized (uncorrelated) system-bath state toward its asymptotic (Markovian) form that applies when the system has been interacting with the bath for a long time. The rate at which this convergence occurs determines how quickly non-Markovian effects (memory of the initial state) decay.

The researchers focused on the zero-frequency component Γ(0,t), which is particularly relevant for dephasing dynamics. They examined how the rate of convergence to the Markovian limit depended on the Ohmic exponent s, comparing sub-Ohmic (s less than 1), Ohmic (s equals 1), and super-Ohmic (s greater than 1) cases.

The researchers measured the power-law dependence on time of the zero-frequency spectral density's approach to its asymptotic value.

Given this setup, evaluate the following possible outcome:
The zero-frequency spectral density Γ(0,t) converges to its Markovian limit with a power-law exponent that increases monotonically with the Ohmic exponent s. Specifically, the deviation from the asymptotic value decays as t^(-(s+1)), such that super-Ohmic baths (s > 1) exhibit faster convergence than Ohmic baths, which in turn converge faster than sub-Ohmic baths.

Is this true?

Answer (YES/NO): NO